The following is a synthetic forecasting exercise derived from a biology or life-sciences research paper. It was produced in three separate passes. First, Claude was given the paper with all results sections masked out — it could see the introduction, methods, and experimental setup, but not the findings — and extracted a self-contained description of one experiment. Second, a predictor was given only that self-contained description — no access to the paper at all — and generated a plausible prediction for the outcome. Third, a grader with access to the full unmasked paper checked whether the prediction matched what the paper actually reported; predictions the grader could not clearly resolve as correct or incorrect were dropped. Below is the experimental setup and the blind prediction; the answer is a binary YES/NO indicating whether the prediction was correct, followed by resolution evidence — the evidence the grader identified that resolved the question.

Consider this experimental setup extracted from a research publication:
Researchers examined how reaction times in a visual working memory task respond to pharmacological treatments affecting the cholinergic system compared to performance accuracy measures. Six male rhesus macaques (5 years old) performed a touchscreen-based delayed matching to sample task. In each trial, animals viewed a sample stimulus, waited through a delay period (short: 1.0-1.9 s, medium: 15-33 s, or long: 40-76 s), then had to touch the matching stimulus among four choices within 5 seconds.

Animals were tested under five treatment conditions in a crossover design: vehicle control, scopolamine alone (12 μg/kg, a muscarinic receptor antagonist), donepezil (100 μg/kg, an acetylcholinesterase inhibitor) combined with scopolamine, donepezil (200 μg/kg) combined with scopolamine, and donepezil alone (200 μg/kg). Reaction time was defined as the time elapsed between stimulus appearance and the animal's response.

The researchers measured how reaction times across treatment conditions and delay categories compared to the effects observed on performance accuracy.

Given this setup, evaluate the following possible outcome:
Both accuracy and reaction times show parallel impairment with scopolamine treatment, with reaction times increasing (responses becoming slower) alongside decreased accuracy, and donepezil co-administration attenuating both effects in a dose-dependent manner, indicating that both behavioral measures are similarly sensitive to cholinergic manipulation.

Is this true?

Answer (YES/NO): NO